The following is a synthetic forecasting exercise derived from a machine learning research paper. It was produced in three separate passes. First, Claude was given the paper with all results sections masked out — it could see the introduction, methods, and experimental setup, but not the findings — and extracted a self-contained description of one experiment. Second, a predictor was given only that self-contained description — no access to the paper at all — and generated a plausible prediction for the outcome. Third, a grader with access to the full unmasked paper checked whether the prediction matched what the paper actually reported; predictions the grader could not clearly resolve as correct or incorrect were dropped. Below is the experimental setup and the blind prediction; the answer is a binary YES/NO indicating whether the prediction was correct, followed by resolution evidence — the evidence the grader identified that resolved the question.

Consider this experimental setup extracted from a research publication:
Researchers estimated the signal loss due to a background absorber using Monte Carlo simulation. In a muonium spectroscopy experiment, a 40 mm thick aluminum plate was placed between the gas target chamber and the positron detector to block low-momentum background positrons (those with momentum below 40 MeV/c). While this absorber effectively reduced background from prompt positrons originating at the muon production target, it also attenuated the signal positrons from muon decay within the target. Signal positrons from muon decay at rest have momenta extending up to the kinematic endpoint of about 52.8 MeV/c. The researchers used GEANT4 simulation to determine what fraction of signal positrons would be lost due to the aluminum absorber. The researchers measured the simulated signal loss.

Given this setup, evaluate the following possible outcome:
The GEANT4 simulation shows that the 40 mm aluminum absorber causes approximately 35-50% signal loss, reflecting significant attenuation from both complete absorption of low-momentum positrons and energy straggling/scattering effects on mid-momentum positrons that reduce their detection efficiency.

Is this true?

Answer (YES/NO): YES